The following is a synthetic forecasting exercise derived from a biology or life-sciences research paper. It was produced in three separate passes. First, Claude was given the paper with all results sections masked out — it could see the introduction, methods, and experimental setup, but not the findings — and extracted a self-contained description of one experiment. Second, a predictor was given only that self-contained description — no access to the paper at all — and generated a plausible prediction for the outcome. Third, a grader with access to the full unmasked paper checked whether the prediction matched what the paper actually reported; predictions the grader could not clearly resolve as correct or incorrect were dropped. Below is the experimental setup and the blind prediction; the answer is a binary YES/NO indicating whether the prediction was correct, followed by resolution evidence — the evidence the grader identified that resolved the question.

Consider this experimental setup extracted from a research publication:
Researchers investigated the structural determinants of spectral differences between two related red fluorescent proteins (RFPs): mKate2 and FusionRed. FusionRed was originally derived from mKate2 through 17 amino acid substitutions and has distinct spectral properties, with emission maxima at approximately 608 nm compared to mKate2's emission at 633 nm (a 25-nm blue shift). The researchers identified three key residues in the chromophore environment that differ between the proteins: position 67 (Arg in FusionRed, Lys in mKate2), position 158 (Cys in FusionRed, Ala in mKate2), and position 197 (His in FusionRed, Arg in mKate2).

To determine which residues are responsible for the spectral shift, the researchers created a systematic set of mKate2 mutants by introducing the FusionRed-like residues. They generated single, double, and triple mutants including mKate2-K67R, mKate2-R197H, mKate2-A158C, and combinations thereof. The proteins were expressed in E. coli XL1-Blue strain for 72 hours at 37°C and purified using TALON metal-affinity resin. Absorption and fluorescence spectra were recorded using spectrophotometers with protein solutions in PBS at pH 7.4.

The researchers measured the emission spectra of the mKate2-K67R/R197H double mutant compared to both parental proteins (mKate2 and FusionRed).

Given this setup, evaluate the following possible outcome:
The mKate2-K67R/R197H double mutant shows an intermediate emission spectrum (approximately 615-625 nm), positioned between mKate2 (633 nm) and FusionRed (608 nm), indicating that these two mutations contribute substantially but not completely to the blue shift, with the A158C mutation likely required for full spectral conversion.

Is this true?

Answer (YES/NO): NO